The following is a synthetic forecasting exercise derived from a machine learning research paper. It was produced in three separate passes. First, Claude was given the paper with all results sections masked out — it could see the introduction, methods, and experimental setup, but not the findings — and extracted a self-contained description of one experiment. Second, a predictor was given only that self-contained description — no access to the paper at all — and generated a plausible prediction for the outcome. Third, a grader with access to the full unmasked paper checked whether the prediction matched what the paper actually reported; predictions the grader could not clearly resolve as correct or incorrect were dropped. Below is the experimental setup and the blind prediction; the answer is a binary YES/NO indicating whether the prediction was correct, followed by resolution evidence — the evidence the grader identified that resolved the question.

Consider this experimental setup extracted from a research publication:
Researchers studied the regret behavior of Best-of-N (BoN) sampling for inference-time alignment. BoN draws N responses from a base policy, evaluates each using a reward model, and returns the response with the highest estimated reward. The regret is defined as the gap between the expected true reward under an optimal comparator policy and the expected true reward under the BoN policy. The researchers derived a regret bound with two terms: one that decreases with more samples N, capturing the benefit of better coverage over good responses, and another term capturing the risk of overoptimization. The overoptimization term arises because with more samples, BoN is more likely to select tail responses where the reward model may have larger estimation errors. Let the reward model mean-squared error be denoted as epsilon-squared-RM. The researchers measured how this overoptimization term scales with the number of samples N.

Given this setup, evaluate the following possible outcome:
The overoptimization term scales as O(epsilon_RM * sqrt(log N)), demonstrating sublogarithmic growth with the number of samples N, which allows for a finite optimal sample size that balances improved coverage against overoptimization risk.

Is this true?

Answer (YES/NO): NO